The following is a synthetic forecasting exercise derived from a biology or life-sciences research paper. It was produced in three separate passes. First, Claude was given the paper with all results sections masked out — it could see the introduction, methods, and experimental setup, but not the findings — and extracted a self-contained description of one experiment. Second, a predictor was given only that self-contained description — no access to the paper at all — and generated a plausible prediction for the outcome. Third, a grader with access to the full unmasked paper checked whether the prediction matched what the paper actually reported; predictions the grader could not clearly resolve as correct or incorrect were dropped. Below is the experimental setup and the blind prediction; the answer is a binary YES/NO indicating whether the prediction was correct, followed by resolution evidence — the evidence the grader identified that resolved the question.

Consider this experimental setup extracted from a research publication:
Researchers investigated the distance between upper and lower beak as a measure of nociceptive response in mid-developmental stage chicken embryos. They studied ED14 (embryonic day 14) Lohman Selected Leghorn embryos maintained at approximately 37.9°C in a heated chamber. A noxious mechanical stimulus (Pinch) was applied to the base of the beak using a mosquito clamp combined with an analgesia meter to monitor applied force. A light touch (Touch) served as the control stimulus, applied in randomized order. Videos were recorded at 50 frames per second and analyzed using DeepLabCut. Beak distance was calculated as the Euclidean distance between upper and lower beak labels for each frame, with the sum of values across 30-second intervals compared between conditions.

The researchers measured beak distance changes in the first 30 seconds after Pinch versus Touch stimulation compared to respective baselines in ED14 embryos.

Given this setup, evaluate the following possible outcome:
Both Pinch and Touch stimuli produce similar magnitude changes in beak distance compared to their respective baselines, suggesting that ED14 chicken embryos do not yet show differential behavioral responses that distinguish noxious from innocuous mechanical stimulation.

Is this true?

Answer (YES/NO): YES